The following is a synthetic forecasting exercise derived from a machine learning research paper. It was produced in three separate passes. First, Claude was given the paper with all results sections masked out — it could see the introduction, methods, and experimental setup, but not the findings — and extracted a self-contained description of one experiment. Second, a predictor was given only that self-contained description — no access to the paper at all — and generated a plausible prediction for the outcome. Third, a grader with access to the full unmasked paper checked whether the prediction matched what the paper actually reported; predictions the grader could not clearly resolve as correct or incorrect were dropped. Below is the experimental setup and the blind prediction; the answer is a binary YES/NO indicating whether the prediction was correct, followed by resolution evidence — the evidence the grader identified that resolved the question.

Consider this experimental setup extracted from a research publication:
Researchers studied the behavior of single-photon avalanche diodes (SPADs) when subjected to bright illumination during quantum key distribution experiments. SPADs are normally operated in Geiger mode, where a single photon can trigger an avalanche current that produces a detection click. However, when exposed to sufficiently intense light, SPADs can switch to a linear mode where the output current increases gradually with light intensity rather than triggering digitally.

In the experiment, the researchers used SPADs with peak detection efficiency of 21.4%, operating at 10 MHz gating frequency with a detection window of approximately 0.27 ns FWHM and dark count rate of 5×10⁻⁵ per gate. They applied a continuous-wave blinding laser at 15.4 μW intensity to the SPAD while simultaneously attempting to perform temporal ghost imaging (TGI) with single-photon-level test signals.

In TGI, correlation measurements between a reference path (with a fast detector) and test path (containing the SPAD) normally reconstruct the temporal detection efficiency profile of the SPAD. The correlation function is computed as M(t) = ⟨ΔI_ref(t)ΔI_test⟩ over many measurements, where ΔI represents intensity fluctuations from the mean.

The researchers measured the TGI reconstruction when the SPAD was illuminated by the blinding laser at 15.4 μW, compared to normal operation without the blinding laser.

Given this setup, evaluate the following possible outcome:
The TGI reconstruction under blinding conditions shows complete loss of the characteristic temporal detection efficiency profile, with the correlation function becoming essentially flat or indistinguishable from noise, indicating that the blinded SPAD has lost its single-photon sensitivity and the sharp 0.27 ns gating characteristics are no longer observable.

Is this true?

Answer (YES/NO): YES